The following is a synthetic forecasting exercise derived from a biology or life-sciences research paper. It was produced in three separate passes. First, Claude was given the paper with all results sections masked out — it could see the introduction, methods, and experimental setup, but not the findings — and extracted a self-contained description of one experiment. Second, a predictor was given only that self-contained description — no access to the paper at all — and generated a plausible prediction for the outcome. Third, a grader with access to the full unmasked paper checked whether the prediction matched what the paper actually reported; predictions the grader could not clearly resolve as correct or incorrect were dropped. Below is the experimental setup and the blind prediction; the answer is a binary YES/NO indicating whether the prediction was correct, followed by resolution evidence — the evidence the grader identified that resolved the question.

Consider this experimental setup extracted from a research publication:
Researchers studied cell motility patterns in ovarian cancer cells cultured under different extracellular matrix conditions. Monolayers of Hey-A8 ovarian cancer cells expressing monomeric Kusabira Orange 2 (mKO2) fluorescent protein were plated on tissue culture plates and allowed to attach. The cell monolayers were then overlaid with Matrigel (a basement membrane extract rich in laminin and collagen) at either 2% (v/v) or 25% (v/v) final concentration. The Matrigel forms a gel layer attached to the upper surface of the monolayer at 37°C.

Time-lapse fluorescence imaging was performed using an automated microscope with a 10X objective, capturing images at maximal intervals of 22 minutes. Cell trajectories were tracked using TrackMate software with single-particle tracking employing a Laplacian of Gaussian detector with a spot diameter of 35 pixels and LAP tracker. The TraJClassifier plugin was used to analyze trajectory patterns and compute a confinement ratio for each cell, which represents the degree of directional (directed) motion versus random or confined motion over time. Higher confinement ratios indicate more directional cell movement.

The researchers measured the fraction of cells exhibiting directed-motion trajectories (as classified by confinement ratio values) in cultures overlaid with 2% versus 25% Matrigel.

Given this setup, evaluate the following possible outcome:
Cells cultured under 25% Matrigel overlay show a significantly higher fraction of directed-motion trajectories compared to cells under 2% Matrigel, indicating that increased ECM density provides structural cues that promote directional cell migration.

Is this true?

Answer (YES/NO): NO